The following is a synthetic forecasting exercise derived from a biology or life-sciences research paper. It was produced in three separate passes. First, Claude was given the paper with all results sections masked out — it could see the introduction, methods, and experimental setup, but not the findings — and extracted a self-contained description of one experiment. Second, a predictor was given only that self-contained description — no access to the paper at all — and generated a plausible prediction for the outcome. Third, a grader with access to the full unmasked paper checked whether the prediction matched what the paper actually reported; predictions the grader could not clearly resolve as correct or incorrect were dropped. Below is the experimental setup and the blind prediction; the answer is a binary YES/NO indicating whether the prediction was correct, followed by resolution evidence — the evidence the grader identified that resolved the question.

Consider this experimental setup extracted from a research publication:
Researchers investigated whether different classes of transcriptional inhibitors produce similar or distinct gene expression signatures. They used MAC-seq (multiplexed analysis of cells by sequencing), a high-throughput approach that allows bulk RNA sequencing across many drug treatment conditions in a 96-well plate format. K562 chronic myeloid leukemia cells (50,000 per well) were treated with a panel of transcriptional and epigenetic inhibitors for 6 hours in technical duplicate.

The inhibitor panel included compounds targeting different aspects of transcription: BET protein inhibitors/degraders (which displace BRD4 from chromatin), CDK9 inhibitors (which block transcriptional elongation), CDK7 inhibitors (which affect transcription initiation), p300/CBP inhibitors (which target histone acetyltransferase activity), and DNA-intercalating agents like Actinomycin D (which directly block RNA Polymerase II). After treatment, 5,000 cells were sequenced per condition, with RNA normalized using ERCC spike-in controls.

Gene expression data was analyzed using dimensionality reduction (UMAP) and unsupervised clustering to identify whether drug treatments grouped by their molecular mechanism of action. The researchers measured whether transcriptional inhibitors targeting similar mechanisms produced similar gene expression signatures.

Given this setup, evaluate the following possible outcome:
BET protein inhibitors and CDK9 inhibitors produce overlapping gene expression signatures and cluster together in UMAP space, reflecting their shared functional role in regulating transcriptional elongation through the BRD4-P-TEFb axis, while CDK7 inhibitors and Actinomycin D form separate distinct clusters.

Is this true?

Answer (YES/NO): NO